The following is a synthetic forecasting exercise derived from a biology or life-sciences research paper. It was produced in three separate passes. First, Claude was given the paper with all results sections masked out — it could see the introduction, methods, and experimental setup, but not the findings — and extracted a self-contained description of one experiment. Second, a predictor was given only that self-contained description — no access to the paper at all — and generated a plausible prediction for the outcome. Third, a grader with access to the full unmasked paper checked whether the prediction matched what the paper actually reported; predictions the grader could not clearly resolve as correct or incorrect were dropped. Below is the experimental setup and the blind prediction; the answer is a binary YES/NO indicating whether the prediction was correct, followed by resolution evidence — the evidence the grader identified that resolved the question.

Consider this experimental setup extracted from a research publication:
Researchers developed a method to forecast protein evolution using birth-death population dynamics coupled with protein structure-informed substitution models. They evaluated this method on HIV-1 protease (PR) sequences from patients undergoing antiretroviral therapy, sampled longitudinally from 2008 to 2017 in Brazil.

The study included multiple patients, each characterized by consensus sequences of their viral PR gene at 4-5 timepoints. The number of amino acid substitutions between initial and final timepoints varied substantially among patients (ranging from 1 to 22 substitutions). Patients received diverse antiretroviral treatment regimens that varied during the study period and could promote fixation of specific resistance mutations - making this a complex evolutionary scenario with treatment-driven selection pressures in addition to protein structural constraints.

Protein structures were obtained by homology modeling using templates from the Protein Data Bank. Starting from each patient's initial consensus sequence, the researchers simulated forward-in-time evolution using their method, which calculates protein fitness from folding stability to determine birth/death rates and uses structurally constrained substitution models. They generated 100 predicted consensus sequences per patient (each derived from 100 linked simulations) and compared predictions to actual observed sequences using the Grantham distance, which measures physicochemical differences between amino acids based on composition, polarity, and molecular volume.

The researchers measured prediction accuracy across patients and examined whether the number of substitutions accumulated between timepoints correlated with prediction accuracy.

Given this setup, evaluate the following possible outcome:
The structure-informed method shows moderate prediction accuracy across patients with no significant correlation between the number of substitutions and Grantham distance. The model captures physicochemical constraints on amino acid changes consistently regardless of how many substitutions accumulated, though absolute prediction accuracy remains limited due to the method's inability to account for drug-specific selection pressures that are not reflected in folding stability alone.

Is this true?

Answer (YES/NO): YES